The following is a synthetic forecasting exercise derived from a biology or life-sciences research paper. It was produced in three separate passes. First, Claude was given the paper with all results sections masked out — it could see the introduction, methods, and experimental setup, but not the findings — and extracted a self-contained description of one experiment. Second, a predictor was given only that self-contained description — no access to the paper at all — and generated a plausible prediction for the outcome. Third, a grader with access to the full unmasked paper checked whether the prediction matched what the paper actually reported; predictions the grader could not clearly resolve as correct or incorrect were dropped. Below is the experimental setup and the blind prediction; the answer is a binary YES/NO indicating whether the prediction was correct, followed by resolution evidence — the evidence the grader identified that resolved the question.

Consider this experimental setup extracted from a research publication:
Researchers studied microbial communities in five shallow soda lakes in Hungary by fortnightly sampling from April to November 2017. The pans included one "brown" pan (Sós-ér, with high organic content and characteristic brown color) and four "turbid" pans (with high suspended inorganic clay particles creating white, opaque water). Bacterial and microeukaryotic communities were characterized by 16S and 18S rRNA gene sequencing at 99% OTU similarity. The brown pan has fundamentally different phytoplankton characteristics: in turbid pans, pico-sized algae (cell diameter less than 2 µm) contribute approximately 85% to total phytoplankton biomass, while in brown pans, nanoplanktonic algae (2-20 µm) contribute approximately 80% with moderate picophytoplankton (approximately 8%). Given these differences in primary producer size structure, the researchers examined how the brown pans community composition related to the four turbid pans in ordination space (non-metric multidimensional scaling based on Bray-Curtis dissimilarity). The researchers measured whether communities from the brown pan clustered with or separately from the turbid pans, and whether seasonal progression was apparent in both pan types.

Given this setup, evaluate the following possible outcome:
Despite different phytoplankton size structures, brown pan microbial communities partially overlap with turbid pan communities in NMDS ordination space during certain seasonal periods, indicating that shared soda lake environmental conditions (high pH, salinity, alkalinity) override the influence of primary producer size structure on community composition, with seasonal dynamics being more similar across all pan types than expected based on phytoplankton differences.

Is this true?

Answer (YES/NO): NO